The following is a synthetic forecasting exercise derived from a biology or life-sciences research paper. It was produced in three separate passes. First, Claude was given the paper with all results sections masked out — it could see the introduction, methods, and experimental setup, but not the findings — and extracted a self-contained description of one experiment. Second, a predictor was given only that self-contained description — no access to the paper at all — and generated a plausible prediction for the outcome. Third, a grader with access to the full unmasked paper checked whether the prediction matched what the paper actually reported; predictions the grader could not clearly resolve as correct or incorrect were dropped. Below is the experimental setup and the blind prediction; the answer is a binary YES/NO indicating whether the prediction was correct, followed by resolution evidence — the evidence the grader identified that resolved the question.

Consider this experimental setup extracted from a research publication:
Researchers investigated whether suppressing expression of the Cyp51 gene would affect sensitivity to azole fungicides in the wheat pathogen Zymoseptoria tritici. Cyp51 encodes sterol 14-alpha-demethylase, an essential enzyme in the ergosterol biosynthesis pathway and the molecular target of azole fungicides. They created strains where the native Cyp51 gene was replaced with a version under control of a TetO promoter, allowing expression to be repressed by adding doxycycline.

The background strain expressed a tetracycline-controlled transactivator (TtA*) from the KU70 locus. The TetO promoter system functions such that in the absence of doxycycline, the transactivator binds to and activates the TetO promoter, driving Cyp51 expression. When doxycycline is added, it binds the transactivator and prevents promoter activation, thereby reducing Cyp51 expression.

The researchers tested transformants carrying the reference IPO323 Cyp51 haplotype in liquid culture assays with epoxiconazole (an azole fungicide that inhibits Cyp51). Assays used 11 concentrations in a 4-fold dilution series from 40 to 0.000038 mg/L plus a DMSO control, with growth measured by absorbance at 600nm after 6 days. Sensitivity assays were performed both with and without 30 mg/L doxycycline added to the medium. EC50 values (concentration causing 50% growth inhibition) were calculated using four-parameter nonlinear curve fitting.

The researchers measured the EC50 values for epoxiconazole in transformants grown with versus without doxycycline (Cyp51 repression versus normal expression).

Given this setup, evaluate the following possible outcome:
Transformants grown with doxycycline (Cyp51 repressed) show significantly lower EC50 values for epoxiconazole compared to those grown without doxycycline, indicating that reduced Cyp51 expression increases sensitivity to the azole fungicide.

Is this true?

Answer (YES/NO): YES